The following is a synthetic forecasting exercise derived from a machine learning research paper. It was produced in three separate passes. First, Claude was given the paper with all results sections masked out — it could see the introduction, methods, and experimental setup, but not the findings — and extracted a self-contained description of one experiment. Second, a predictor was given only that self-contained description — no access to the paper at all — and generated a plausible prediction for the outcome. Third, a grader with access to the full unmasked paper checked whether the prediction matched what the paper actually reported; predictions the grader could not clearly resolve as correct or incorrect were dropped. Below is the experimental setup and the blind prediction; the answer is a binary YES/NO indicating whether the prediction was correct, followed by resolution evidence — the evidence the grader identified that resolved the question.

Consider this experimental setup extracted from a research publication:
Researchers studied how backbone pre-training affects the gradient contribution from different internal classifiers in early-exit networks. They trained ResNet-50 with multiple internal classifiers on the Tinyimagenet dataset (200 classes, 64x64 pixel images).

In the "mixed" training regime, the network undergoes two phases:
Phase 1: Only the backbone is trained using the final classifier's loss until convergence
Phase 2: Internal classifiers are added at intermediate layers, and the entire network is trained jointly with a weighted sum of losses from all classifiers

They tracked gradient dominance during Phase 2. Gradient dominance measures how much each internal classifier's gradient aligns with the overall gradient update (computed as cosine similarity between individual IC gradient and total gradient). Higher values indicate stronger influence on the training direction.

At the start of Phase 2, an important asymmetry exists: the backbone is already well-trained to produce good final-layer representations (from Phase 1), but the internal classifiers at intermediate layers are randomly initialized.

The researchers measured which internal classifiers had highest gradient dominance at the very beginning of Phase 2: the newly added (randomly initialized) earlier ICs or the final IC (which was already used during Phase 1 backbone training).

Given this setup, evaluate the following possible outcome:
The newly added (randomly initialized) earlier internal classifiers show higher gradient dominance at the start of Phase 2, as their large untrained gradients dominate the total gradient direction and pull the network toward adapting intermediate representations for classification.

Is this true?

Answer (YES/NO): NO